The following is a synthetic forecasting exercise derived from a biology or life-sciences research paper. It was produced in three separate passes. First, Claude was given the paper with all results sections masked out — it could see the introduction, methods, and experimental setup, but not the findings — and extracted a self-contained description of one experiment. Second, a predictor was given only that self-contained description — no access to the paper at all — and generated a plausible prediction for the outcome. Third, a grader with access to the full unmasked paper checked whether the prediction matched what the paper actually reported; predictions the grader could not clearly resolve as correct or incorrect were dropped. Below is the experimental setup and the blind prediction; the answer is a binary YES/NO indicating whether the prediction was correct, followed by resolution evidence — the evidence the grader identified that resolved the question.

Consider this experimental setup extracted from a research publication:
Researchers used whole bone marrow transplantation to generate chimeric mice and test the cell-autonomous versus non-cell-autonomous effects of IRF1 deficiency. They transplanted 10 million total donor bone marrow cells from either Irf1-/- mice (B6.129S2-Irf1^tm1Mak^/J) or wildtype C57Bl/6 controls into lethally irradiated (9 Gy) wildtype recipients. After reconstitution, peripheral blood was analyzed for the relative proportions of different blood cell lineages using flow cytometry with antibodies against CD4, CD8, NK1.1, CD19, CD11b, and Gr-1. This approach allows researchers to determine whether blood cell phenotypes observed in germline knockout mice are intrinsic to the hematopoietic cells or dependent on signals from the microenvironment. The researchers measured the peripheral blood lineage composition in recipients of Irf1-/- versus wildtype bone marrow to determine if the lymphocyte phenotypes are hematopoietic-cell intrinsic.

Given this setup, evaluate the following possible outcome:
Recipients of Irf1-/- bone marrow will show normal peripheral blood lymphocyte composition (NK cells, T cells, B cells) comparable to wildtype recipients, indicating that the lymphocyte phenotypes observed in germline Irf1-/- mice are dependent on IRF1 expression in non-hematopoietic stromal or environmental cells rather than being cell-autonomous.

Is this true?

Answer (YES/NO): NO